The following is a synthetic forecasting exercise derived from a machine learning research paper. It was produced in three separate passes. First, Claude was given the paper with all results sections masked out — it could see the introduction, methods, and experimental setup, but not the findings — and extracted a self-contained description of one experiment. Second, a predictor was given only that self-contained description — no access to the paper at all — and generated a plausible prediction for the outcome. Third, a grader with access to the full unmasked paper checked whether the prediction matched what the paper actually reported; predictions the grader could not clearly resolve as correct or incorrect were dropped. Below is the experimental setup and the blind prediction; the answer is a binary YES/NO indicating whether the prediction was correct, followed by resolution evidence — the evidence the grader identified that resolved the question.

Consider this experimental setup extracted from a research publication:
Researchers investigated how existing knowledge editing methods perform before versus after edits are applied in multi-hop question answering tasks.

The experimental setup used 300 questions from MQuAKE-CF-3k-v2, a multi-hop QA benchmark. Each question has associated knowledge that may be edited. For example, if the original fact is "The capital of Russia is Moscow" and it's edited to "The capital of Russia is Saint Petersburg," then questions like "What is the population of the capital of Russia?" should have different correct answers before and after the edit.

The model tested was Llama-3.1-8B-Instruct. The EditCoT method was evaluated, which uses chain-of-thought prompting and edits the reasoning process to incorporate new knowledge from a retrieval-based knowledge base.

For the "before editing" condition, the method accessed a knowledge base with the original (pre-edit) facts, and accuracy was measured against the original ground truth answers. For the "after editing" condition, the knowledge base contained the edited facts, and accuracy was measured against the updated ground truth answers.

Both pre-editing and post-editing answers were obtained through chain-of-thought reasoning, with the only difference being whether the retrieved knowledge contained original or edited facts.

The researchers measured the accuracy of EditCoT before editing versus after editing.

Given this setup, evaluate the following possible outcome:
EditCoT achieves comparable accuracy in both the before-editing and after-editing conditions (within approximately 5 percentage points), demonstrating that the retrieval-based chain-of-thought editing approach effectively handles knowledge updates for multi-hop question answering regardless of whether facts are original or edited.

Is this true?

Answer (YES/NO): NO